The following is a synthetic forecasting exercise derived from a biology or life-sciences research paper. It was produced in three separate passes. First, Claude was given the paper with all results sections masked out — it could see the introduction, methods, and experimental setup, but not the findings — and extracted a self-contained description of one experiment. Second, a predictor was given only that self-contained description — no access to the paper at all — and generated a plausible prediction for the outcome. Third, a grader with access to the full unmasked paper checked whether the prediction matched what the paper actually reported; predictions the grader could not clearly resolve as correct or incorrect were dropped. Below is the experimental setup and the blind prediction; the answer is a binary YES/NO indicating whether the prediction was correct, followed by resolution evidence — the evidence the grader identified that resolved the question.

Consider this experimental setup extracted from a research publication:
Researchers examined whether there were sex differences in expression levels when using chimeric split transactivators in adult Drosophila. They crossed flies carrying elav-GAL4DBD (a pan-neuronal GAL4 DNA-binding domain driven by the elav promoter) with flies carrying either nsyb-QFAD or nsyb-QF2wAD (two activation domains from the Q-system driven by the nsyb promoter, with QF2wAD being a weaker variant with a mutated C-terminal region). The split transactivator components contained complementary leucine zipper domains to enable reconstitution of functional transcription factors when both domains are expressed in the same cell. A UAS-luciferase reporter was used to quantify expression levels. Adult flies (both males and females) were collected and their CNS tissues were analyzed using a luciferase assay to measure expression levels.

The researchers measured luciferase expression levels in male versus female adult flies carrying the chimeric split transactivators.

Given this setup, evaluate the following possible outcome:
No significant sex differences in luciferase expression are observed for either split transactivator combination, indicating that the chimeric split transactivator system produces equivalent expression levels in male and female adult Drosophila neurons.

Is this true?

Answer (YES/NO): NO